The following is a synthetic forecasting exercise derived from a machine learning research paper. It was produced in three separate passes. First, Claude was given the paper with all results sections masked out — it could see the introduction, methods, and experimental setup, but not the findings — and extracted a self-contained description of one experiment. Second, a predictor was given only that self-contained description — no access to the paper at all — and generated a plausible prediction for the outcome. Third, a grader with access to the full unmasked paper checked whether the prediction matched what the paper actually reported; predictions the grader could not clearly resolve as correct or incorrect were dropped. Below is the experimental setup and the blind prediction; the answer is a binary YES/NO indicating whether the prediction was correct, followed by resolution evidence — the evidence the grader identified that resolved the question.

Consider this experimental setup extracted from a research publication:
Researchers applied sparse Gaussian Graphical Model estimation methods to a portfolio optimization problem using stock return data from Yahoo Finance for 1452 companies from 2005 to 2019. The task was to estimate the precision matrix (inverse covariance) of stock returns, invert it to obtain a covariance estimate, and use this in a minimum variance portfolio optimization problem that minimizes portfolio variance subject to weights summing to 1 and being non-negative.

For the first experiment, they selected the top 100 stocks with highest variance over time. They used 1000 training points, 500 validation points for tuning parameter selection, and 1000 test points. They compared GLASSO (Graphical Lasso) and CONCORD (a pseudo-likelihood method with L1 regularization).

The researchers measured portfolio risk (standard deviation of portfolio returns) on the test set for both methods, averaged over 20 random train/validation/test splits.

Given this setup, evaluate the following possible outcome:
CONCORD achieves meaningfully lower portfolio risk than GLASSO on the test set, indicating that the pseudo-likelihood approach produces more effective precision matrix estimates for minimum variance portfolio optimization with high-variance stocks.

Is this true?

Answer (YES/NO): NO